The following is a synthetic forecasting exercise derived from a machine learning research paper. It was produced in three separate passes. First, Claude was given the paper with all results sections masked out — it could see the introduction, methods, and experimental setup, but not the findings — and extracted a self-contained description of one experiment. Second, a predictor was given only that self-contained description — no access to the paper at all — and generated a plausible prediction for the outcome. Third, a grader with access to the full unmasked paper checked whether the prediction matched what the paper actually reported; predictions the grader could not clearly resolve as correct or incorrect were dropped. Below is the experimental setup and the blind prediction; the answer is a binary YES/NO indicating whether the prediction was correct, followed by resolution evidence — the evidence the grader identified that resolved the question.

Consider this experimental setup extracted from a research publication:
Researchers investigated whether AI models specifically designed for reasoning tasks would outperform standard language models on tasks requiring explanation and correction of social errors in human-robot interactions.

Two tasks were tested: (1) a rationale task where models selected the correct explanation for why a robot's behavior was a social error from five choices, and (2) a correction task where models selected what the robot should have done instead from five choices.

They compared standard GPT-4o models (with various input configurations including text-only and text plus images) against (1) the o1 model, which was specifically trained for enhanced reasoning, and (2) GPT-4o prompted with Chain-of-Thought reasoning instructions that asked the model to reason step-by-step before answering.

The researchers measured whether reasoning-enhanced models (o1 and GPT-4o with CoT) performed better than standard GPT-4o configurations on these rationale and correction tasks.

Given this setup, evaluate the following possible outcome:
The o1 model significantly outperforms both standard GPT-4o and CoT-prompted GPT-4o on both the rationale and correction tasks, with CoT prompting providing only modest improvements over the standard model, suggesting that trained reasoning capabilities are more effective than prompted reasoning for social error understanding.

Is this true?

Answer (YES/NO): NO